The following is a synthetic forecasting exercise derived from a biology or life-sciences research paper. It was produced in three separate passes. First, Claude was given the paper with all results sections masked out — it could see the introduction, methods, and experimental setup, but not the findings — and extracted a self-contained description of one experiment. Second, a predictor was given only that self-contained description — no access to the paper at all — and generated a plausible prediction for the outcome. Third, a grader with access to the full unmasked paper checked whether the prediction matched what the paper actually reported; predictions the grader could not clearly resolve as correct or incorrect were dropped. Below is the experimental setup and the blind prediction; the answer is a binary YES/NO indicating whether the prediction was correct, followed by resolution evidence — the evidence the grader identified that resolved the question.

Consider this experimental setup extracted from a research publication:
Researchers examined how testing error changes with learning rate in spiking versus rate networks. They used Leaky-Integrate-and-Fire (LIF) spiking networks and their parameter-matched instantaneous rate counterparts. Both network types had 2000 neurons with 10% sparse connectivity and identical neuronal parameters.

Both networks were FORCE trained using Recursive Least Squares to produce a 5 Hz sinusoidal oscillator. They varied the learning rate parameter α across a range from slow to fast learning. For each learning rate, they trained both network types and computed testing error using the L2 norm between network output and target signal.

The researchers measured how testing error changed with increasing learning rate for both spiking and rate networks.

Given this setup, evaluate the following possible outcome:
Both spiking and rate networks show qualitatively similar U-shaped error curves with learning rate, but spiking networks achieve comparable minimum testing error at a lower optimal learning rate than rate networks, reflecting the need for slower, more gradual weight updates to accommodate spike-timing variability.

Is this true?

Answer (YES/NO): NO